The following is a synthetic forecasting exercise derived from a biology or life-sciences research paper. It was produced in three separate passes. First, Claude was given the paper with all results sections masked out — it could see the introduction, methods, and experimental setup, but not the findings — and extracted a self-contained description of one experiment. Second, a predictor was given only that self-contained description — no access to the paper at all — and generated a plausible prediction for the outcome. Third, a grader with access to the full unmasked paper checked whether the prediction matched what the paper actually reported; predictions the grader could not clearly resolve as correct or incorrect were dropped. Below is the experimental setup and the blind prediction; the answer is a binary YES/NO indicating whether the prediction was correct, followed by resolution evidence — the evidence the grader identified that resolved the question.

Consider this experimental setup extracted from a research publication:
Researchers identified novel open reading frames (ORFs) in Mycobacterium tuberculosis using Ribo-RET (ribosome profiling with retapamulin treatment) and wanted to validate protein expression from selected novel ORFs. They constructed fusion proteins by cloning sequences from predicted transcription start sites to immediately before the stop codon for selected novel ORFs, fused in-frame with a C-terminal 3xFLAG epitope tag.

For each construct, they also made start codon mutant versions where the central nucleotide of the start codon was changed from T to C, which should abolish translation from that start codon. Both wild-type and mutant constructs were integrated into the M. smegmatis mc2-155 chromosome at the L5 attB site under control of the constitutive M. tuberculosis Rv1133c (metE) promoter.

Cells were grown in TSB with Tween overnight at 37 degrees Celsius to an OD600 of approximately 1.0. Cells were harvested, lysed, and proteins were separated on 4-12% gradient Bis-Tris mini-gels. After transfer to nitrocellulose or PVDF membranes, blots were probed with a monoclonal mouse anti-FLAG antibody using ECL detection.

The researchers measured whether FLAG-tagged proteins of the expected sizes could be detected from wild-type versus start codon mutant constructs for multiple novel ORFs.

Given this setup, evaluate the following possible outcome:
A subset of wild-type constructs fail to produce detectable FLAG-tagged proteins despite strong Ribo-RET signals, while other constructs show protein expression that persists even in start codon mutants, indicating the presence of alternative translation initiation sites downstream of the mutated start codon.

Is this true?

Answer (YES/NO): NO